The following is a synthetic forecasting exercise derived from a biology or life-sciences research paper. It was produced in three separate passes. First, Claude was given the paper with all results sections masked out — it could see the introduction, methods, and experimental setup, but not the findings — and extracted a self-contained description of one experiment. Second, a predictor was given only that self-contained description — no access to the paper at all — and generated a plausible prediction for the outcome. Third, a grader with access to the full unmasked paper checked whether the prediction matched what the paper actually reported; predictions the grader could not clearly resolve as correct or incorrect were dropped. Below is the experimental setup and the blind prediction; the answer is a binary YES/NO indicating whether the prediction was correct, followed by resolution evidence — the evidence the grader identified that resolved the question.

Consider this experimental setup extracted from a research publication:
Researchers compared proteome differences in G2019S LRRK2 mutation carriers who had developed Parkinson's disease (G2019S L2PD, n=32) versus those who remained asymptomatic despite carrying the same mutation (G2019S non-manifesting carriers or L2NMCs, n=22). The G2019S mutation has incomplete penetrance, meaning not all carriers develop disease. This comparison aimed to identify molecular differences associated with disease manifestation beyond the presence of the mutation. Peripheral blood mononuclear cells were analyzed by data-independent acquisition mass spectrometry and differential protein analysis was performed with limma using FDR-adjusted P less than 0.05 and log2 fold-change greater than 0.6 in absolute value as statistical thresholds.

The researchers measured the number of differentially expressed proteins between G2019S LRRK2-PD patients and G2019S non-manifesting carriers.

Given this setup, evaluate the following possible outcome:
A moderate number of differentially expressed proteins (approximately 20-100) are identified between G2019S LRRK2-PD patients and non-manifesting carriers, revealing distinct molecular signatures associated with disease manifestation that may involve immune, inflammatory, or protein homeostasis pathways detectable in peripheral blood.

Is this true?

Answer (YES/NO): NO